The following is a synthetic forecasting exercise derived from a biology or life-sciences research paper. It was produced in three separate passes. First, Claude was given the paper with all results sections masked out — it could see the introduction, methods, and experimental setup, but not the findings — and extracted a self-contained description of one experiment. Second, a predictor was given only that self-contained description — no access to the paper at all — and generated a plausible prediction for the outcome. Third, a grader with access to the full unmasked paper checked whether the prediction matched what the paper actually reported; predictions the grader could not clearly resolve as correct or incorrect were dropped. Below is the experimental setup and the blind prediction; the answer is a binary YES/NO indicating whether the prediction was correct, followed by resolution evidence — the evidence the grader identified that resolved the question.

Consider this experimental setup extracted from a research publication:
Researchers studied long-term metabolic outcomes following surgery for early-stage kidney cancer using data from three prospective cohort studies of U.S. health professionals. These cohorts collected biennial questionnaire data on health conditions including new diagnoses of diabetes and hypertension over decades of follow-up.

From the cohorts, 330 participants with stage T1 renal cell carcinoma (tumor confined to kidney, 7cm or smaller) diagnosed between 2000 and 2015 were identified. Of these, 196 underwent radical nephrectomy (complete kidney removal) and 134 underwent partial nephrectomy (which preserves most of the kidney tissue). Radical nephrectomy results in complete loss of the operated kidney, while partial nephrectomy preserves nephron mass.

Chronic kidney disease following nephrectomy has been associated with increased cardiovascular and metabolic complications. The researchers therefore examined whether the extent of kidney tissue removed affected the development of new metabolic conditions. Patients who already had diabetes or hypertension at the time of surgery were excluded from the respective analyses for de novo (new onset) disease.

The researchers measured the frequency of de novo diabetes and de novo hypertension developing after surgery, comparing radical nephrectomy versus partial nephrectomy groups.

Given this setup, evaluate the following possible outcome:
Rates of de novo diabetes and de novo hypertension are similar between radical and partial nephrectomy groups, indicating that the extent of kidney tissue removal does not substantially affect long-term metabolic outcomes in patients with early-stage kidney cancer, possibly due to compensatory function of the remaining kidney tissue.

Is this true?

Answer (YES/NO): YES